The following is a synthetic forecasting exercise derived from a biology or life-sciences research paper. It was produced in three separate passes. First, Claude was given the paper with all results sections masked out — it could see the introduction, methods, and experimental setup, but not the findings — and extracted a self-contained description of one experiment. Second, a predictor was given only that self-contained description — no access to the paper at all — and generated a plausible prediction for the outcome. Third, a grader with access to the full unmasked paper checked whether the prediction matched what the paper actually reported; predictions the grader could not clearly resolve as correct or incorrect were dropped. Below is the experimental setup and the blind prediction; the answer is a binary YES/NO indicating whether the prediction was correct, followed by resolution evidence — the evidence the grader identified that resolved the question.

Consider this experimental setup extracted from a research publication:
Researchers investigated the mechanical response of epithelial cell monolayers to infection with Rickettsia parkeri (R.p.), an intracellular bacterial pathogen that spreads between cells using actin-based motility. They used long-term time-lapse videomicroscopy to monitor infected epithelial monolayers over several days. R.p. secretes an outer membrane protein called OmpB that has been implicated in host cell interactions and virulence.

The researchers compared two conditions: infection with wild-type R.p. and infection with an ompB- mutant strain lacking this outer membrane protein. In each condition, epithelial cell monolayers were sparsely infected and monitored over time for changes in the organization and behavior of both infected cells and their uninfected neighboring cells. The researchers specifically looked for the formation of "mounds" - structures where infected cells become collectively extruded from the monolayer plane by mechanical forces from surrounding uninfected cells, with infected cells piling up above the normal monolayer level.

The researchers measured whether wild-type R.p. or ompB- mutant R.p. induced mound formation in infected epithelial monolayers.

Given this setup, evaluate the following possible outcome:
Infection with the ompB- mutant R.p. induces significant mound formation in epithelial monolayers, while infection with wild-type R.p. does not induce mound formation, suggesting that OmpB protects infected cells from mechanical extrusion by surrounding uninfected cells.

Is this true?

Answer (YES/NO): YES